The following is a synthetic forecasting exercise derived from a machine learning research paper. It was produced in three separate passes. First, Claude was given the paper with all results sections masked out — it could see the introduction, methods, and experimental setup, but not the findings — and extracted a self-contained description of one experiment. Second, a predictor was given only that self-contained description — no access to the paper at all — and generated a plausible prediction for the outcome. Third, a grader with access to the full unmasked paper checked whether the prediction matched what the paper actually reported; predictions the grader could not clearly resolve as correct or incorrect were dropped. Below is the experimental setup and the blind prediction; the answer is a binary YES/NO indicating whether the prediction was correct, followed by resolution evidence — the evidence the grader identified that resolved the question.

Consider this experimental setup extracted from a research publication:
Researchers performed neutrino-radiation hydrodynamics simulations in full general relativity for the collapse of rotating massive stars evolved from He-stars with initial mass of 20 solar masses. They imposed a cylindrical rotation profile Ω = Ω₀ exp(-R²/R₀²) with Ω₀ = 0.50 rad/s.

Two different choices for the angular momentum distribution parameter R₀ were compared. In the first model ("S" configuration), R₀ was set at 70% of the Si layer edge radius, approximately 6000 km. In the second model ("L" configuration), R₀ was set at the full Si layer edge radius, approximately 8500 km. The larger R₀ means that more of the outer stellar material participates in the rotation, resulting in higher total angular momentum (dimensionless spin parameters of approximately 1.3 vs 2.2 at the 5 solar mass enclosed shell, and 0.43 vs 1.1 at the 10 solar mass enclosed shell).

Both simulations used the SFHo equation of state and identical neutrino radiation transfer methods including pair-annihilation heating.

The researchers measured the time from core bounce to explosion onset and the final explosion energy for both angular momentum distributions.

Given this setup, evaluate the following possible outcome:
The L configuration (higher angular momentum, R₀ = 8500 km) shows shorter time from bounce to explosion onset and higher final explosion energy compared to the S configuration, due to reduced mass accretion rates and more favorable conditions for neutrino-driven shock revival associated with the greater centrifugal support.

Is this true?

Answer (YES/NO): NO